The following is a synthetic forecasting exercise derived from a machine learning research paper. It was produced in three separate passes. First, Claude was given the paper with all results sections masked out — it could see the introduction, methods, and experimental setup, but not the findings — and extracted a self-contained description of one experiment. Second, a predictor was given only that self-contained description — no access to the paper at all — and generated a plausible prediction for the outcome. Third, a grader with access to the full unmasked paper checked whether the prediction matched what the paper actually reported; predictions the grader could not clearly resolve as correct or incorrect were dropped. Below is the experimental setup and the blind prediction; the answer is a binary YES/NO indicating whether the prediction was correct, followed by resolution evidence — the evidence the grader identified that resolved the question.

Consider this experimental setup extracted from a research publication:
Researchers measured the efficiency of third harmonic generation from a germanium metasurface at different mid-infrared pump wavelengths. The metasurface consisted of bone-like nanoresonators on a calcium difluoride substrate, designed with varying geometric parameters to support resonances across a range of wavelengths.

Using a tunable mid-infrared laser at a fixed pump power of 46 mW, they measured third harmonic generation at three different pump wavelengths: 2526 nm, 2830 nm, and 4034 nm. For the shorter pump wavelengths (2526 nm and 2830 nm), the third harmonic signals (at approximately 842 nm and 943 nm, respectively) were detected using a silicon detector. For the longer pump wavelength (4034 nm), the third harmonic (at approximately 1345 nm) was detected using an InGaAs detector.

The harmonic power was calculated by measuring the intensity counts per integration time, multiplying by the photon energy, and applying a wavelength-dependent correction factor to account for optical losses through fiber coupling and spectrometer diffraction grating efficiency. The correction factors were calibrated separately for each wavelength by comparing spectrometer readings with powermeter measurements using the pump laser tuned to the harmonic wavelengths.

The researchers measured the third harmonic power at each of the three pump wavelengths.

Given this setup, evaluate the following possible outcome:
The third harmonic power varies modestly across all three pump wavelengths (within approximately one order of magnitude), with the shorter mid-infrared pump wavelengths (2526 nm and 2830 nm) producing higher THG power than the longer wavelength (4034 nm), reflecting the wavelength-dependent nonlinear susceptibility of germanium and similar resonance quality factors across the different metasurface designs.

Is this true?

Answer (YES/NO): NO